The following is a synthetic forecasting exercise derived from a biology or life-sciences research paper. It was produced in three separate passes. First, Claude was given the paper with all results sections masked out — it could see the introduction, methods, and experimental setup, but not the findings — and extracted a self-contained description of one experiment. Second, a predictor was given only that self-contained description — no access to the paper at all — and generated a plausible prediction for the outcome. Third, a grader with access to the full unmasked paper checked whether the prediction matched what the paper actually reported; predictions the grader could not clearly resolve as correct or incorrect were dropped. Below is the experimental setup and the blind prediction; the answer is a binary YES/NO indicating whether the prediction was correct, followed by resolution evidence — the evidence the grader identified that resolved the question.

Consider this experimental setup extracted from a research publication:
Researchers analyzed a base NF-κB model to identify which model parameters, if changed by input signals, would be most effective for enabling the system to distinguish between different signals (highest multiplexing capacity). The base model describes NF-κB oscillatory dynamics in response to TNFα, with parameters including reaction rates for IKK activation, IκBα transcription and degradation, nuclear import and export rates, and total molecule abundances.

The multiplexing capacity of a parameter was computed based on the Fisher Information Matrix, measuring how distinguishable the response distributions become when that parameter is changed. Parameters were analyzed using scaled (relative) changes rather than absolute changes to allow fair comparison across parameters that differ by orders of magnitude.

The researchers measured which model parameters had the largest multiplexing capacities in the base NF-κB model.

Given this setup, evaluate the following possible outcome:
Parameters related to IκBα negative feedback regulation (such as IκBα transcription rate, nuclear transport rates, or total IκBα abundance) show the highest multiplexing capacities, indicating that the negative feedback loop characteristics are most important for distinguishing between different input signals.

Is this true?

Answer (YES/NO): NO